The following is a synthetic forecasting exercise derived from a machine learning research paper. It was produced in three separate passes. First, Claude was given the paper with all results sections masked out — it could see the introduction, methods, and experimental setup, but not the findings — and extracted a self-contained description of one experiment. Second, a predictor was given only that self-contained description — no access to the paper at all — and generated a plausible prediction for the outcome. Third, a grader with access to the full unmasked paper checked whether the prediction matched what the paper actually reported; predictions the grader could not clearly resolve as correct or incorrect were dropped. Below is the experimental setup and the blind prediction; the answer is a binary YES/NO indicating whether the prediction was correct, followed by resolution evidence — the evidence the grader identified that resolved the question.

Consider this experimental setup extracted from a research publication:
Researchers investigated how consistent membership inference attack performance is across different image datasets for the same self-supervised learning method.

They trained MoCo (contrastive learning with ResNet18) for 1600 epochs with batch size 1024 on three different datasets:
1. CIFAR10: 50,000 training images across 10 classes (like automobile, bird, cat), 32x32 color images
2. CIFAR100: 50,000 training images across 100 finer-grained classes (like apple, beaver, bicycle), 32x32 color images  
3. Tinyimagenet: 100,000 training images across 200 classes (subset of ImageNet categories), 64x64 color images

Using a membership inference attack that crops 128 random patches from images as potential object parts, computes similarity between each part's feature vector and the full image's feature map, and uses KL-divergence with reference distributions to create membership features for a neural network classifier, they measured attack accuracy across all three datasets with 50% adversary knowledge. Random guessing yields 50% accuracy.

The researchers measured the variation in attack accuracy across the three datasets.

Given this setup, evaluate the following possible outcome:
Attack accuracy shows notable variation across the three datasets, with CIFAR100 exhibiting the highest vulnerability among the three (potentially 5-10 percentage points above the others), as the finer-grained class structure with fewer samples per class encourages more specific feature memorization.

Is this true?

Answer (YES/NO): NO